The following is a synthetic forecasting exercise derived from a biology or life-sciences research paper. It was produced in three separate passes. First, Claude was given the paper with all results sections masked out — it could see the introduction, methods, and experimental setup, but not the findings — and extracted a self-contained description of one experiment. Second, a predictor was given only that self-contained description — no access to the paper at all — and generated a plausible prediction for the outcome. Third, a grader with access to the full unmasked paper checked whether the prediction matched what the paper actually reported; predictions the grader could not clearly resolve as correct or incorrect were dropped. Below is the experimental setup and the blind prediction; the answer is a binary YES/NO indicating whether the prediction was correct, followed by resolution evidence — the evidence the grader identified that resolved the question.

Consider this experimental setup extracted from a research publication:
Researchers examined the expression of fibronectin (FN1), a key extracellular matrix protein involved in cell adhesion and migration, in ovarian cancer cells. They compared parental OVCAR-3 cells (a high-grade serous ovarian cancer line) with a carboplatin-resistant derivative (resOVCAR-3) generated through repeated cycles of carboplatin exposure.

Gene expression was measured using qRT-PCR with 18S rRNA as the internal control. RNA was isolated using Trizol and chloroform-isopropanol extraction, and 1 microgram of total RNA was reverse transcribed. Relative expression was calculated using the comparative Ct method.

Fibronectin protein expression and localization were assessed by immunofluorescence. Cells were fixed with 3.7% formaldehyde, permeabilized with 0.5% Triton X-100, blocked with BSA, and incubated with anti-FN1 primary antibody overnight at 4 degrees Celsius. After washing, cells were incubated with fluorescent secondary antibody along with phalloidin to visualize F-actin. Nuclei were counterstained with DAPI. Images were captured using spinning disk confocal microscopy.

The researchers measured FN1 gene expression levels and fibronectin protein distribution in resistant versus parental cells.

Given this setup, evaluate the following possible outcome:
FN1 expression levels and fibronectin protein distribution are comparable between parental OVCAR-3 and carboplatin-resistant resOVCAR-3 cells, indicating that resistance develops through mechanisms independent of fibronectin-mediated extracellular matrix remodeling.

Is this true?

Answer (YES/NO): NO